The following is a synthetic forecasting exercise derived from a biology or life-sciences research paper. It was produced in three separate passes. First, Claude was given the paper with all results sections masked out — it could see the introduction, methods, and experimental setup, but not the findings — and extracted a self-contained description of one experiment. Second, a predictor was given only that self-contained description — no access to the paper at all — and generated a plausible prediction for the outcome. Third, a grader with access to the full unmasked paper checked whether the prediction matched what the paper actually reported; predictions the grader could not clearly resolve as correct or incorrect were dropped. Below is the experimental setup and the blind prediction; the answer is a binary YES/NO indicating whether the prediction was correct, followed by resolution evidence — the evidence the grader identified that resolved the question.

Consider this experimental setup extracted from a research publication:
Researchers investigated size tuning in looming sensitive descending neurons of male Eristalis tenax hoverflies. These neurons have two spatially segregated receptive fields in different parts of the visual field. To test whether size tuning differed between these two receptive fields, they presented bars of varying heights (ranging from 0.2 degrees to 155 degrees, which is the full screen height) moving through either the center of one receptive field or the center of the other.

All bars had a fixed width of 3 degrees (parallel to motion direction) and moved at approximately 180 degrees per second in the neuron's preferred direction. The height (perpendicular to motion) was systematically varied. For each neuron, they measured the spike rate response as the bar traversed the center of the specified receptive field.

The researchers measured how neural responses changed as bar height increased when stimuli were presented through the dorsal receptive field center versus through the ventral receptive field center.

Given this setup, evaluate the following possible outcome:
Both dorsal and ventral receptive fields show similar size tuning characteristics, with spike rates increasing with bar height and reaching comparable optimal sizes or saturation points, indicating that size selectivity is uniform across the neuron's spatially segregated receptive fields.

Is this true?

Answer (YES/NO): NO